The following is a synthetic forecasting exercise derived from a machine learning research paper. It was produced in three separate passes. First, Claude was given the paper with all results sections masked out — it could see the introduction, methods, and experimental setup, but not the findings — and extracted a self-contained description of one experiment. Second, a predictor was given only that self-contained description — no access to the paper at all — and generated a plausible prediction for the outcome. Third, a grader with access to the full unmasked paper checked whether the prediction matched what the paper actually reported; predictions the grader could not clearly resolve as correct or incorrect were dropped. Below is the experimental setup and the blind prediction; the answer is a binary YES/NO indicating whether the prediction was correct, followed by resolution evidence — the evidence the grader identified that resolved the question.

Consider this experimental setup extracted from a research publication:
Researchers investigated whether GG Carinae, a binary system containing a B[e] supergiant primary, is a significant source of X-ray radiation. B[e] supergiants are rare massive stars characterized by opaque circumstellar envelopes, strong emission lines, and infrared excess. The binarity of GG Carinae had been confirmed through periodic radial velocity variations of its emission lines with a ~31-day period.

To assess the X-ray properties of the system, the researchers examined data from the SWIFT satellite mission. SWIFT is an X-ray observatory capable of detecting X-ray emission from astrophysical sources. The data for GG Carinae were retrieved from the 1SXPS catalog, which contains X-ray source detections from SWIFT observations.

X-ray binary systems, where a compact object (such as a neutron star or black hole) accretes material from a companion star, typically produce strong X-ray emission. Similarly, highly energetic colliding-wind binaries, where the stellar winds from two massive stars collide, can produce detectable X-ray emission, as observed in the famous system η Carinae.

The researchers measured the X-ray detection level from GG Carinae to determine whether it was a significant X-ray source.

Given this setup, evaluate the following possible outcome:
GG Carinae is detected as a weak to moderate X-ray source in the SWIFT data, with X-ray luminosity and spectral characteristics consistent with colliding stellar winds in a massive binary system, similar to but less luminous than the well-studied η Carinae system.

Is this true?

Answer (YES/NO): NO